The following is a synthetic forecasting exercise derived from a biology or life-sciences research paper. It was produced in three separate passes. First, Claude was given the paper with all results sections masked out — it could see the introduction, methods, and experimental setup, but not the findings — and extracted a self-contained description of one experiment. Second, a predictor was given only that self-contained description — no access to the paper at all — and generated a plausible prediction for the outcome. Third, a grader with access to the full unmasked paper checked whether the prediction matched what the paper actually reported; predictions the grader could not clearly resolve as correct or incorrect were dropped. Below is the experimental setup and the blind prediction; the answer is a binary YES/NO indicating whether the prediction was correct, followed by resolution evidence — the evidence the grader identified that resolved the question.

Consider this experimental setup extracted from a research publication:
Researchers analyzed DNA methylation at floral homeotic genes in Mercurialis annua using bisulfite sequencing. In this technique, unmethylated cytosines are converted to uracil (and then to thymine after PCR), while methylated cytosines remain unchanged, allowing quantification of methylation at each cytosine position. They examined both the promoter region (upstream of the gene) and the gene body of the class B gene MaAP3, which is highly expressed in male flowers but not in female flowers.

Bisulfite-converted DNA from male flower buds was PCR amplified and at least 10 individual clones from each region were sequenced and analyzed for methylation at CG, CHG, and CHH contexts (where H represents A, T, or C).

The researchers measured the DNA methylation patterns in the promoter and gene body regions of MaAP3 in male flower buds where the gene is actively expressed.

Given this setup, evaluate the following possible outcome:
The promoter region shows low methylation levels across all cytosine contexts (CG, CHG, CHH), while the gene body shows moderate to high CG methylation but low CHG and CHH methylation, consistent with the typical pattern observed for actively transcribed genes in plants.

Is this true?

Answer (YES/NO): NO